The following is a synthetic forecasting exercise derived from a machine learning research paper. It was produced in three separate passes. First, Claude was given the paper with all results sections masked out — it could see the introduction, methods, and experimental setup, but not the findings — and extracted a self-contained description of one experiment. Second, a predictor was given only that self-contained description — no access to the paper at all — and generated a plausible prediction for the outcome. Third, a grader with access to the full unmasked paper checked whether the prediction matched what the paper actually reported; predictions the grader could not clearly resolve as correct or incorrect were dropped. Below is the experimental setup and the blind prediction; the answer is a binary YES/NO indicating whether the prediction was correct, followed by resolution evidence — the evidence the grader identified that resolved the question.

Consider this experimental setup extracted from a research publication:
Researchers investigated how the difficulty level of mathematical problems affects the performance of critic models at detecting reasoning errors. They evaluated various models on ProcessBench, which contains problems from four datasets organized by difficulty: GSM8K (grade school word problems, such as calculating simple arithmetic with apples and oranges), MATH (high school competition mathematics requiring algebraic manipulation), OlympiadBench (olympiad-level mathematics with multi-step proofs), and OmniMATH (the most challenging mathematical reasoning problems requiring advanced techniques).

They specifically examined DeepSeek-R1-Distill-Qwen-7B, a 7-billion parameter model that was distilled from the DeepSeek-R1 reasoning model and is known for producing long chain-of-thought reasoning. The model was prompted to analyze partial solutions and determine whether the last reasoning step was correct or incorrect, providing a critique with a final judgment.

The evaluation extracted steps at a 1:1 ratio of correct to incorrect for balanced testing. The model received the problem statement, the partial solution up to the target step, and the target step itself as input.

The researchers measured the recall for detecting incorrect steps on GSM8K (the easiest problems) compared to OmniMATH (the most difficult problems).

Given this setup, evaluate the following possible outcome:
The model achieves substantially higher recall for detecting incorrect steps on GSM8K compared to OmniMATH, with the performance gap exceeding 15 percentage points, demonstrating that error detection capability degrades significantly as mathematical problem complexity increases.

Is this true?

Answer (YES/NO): NO